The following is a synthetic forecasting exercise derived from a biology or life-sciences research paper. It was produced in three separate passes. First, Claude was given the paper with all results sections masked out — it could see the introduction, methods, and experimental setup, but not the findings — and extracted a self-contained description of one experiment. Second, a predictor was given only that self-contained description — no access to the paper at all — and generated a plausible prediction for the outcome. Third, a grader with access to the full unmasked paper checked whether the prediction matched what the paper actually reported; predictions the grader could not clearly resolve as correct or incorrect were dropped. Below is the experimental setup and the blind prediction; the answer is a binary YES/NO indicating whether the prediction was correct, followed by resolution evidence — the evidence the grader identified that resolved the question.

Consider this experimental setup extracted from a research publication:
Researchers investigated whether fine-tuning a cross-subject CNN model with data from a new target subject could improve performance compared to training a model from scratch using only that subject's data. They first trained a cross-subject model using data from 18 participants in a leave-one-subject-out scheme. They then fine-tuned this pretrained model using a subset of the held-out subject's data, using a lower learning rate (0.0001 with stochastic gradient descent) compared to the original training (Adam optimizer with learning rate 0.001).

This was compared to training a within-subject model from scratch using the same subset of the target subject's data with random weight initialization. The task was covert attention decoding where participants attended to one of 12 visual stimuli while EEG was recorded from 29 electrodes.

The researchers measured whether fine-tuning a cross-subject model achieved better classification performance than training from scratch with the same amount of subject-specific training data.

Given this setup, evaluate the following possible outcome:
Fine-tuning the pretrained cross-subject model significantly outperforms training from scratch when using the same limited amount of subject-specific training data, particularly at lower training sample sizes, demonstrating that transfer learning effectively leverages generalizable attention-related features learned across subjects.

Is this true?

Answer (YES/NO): NO